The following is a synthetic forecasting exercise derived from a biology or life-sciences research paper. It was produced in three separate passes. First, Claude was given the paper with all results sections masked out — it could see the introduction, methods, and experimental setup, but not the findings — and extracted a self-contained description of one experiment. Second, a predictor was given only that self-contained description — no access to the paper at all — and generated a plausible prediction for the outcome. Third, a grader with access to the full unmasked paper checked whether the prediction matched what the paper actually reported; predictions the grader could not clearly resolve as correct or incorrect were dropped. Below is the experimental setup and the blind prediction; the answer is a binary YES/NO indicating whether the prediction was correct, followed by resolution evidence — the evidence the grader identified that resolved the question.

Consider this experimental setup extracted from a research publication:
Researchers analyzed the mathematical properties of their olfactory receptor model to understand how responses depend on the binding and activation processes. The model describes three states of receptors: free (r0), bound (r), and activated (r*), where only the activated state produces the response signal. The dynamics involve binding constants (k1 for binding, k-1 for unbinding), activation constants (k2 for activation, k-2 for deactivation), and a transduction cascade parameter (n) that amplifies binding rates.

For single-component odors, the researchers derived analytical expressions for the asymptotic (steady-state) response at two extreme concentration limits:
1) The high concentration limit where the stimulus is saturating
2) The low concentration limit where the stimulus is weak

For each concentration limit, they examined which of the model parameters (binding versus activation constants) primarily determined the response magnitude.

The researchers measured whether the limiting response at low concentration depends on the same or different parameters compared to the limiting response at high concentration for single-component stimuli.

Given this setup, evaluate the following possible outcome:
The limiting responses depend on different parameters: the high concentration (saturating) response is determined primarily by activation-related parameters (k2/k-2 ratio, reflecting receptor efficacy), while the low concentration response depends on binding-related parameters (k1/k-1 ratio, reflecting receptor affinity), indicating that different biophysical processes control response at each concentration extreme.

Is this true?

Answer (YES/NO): NO